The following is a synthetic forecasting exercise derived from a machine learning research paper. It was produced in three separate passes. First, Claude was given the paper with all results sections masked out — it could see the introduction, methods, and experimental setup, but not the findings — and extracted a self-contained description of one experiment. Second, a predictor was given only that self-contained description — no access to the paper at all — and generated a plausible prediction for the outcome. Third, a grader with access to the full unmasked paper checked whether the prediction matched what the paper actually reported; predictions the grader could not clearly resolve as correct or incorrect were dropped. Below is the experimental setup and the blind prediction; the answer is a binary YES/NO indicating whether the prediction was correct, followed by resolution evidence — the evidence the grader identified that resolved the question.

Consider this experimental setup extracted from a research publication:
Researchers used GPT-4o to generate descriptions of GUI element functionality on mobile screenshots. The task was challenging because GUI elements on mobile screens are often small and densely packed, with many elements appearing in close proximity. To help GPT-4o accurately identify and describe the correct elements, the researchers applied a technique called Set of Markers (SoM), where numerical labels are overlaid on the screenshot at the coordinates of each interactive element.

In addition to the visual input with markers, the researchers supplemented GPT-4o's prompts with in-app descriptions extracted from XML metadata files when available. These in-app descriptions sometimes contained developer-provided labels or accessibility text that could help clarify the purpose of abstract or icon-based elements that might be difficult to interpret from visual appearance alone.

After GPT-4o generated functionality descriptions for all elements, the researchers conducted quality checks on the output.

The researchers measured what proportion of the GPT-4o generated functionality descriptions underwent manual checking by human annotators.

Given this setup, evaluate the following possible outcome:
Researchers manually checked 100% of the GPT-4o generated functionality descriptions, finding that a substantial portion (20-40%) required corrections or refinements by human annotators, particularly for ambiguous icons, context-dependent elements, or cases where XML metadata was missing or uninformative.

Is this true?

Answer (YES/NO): NO